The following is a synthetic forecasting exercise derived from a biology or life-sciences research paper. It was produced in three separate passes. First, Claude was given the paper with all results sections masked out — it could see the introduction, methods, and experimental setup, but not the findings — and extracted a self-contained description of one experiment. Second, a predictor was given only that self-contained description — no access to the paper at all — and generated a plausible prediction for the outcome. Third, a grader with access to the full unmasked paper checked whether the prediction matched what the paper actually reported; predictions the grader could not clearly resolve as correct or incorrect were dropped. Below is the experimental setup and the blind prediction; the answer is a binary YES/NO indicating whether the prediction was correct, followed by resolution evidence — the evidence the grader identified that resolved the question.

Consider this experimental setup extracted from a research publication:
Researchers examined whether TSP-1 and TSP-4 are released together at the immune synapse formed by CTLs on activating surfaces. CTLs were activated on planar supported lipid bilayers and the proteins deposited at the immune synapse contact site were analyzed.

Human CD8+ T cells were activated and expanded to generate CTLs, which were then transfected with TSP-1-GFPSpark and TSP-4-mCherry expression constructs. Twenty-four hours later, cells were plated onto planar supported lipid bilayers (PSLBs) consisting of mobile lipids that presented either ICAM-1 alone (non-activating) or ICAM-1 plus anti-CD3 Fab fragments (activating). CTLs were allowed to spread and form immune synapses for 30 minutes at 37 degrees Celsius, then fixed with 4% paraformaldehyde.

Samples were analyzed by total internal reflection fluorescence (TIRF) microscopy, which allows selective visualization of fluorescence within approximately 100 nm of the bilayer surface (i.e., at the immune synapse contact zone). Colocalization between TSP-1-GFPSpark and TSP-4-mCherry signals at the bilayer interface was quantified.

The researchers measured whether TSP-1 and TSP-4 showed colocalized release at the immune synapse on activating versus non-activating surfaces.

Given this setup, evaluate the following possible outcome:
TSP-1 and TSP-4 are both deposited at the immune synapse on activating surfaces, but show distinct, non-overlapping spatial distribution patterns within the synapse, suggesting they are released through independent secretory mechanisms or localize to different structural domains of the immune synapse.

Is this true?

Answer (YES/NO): NO